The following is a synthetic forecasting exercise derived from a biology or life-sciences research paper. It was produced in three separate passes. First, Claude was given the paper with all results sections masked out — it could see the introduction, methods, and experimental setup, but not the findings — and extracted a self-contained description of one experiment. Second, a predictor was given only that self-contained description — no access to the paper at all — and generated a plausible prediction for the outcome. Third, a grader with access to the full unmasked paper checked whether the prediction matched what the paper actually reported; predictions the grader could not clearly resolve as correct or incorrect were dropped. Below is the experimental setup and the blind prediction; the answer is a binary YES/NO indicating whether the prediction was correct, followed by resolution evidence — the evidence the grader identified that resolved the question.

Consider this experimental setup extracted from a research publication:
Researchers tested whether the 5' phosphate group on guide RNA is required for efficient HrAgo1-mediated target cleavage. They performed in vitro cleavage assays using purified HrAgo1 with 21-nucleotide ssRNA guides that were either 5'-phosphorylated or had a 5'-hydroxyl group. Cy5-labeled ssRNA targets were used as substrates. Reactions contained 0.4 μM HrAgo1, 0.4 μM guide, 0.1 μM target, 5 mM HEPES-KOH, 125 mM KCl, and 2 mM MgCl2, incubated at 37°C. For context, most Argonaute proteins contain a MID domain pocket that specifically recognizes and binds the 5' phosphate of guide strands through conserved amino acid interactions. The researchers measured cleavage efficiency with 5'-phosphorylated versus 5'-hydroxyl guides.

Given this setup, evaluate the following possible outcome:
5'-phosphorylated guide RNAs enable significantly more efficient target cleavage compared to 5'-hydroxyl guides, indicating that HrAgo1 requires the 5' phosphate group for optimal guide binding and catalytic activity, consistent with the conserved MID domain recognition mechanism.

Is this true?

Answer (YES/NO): YES